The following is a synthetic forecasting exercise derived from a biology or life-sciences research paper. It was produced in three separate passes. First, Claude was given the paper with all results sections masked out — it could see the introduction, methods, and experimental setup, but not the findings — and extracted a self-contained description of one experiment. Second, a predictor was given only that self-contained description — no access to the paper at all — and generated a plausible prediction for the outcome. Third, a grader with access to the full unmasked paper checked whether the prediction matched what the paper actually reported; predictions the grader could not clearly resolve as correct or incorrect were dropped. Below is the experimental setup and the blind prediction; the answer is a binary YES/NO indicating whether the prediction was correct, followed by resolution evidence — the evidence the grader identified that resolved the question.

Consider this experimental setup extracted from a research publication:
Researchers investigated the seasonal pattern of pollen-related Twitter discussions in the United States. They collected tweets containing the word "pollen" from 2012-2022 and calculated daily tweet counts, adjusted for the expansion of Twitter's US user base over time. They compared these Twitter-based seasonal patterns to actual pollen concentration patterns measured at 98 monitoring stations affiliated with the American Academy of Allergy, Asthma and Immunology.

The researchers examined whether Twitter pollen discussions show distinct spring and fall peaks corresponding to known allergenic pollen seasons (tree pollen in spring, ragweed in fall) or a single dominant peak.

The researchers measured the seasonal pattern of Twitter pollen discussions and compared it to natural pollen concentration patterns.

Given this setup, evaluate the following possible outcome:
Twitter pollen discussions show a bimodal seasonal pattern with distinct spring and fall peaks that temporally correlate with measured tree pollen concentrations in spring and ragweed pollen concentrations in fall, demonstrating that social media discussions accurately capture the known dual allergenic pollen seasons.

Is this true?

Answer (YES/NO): NO